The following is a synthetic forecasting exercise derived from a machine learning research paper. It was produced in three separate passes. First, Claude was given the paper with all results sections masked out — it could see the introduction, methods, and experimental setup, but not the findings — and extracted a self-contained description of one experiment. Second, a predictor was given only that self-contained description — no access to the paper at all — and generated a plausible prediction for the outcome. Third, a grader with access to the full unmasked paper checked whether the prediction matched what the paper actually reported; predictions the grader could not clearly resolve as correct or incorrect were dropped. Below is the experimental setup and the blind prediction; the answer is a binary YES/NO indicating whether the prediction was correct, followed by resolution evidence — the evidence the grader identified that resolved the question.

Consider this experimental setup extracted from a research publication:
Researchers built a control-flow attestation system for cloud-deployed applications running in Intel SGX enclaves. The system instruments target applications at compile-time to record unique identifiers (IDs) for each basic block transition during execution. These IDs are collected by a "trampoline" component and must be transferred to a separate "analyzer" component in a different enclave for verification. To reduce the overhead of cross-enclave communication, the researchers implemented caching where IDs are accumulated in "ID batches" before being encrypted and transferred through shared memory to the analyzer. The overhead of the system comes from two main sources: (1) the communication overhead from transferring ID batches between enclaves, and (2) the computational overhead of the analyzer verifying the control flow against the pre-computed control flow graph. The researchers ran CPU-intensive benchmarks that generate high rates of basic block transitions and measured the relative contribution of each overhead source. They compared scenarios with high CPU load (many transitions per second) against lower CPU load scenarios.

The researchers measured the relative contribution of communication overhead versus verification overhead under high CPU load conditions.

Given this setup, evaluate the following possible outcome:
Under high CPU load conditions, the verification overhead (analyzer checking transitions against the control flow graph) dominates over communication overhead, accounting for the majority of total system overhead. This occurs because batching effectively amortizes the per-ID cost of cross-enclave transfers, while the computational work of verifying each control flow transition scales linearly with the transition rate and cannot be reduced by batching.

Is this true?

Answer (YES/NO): NO